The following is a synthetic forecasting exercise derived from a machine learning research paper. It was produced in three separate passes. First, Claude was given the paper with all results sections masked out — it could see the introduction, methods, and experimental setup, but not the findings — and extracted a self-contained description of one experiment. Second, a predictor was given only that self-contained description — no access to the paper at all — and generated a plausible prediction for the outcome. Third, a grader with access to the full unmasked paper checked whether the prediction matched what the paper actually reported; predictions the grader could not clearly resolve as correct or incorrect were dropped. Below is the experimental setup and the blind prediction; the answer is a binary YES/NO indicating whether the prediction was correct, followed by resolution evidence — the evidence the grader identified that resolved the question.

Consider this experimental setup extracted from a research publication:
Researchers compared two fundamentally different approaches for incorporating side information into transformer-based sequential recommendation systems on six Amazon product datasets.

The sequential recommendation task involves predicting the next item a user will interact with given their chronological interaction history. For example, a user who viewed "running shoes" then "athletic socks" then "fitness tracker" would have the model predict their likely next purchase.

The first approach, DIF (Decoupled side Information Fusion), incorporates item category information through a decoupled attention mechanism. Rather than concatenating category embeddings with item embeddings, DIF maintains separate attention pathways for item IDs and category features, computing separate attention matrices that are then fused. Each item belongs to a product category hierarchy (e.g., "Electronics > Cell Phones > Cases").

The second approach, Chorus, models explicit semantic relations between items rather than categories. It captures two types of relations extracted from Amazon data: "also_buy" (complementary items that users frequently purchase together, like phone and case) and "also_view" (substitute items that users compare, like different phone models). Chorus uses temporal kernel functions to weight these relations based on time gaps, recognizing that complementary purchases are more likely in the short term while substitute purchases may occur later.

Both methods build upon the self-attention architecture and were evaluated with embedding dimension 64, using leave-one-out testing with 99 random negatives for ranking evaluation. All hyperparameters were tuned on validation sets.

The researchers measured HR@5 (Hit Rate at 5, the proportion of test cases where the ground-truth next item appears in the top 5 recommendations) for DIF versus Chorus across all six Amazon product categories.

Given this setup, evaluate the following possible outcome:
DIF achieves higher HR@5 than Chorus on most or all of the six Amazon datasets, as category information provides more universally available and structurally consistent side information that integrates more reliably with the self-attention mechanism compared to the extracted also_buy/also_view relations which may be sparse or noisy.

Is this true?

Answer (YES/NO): NO